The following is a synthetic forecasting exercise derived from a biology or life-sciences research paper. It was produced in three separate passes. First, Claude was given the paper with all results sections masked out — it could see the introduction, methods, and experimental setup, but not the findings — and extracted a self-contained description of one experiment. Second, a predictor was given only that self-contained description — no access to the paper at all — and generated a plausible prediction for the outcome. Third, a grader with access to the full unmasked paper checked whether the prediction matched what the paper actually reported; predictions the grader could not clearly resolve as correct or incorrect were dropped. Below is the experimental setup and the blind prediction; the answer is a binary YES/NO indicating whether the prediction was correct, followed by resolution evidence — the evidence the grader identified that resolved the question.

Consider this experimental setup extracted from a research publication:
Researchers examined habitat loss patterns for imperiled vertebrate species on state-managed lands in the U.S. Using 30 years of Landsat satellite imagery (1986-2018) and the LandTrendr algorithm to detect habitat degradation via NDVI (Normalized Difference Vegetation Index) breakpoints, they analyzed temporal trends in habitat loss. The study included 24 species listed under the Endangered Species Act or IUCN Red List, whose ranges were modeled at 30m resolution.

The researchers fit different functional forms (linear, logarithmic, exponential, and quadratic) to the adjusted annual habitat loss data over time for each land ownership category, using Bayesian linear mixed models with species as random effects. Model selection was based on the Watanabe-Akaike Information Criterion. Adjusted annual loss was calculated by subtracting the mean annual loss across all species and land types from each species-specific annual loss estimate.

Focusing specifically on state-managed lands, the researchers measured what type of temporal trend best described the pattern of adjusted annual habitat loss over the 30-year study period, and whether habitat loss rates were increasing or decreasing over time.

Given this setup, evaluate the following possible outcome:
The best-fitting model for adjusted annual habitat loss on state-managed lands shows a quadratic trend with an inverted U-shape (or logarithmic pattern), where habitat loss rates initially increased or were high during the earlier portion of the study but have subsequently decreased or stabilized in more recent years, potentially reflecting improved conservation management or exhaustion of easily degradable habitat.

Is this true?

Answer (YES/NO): NO